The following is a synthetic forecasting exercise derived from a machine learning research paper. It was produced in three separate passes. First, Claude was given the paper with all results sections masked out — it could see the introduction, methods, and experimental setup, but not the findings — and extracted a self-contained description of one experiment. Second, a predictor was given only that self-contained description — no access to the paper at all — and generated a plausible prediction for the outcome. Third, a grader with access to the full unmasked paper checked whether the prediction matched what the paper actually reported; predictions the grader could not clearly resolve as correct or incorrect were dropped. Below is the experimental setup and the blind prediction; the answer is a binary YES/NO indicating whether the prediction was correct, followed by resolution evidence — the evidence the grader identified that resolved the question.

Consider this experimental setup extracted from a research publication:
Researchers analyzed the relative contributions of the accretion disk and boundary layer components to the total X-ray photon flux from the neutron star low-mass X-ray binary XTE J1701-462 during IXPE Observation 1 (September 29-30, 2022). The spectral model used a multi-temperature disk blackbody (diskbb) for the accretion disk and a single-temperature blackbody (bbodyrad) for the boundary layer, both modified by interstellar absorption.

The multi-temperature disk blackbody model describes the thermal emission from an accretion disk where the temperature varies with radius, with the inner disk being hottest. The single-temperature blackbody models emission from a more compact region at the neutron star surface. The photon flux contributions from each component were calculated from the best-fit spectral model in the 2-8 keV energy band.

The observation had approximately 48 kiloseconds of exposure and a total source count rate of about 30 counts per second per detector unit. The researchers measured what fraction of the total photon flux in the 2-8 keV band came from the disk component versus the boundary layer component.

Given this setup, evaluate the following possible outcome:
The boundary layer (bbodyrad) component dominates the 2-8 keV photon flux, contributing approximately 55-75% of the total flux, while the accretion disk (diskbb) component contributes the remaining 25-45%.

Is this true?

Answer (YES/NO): NO